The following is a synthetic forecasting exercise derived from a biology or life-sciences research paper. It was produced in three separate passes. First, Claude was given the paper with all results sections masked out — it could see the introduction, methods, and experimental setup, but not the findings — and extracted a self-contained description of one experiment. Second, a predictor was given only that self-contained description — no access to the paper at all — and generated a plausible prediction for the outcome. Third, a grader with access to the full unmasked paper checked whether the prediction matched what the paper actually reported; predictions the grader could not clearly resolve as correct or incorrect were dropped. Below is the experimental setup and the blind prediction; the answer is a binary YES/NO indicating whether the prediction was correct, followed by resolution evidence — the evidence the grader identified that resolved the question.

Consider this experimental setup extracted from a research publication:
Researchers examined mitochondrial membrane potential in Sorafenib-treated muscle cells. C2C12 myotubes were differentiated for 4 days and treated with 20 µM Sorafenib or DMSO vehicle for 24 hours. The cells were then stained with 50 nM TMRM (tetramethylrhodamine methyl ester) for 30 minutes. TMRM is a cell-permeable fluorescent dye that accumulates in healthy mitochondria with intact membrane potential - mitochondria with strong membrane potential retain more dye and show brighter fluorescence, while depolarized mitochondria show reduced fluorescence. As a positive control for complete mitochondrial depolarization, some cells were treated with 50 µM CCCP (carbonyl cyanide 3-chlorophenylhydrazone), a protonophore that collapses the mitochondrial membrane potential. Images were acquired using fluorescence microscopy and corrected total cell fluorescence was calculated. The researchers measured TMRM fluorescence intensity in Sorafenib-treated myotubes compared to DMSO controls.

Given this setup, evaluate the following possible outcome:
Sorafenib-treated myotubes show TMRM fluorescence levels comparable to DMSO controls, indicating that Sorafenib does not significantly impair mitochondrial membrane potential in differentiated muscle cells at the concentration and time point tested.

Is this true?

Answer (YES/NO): NO